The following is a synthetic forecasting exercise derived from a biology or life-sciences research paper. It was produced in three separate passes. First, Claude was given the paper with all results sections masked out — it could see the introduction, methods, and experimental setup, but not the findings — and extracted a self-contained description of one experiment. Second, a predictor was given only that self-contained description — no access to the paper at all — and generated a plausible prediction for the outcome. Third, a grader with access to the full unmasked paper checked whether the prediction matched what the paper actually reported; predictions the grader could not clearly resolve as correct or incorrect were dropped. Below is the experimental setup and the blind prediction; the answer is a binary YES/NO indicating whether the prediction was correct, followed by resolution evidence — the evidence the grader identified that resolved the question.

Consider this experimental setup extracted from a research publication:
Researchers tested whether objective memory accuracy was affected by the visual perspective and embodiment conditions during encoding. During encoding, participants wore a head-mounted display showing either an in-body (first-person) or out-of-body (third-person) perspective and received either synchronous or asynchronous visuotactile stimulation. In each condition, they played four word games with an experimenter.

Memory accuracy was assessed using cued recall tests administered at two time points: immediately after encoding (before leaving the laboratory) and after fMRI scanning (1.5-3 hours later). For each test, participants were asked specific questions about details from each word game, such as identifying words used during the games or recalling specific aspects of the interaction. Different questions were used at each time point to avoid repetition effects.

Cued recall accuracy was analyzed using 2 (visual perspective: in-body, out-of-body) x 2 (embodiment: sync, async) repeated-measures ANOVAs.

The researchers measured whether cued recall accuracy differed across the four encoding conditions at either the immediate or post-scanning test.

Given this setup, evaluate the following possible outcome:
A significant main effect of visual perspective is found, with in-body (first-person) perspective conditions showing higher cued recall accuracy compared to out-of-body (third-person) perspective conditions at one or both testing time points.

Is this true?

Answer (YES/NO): NO